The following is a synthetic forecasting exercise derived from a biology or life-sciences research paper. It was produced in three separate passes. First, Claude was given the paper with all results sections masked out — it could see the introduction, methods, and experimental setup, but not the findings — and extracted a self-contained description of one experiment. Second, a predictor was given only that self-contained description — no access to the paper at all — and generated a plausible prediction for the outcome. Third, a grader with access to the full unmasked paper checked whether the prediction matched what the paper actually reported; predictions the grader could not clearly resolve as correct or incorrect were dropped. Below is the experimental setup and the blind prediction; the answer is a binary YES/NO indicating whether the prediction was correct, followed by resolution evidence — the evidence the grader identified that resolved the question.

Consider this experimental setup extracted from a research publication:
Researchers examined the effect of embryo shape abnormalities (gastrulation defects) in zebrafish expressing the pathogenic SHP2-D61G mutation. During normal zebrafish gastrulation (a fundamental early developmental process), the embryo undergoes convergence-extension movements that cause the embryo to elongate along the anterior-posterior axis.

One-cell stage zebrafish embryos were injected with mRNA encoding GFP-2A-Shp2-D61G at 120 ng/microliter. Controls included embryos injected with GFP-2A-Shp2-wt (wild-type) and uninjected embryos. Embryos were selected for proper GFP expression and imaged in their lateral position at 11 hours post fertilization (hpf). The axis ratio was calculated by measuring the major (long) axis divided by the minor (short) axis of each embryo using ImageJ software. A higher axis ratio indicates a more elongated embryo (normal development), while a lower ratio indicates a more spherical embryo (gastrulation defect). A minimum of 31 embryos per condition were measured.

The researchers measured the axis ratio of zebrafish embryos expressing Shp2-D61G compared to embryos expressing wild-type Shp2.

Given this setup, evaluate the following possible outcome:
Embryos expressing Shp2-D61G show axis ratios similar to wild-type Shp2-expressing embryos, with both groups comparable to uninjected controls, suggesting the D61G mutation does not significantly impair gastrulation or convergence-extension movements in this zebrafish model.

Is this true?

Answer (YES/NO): NO